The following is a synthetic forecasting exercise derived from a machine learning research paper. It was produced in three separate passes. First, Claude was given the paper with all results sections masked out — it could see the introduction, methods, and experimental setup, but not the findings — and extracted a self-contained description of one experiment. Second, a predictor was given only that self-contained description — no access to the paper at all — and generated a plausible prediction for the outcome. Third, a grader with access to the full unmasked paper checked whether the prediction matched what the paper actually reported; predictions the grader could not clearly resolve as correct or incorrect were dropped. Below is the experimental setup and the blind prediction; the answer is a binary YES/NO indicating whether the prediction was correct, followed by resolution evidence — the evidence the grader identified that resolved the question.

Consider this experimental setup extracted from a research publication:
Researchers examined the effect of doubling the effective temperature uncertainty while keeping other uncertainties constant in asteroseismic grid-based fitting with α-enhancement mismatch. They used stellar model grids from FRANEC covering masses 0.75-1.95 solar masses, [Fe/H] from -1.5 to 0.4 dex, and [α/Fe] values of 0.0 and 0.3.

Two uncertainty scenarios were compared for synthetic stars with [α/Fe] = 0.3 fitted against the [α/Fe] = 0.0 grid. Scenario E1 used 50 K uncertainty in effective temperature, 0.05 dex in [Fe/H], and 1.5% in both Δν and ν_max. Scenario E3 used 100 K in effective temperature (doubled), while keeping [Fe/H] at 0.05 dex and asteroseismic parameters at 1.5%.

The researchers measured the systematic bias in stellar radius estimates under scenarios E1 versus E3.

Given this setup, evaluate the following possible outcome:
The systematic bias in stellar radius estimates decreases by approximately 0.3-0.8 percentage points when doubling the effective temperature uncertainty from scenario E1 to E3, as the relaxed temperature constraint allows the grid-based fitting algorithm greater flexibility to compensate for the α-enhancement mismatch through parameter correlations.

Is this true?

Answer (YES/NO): NO